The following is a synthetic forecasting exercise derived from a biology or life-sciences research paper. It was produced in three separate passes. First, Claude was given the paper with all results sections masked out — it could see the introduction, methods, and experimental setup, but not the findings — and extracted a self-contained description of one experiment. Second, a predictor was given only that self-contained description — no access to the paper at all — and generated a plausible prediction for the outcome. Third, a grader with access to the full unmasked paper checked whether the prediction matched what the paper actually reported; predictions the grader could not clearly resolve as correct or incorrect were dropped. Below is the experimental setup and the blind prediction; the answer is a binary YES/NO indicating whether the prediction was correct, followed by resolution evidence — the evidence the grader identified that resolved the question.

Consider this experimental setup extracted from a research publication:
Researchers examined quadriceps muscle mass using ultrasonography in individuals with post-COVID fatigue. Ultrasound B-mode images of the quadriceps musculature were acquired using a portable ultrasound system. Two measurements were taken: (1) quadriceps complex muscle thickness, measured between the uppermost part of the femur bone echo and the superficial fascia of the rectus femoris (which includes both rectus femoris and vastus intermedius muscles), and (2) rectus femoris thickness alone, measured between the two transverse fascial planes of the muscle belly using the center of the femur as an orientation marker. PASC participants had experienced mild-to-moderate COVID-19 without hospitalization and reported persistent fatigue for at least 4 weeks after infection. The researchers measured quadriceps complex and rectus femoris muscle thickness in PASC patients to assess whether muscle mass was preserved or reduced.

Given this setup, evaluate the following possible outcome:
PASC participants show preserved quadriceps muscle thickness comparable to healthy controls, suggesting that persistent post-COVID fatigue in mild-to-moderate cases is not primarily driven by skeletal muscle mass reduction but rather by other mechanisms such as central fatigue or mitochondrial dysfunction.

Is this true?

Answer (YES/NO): YES